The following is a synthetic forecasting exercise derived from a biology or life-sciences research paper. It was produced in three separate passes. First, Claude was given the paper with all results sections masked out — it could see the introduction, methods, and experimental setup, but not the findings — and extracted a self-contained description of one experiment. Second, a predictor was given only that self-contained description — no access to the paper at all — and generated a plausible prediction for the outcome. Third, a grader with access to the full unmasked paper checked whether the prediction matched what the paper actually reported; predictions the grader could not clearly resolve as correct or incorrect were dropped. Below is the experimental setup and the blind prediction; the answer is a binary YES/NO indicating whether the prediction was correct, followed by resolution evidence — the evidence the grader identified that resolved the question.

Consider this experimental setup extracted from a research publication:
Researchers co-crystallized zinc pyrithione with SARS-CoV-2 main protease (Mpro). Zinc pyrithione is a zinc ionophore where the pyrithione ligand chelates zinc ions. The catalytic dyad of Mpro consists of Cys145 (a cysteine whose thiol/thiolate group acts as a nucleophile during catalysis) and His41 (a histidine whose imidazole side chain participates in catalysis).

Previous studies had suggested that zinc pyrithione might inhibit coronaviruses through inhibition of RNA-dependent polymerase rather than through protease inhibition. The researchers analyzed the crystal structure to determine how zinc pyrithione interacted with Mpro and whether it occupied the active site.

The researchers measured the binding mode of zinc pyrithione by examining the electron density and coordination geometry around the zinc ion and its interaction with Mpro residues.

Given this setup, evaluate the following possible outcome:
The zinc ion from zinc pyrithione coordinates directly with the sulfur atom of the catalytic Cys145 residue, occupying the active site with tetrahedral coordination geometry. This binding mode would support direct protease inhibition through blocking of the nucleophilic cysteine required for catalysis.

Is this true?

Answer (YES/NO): YES